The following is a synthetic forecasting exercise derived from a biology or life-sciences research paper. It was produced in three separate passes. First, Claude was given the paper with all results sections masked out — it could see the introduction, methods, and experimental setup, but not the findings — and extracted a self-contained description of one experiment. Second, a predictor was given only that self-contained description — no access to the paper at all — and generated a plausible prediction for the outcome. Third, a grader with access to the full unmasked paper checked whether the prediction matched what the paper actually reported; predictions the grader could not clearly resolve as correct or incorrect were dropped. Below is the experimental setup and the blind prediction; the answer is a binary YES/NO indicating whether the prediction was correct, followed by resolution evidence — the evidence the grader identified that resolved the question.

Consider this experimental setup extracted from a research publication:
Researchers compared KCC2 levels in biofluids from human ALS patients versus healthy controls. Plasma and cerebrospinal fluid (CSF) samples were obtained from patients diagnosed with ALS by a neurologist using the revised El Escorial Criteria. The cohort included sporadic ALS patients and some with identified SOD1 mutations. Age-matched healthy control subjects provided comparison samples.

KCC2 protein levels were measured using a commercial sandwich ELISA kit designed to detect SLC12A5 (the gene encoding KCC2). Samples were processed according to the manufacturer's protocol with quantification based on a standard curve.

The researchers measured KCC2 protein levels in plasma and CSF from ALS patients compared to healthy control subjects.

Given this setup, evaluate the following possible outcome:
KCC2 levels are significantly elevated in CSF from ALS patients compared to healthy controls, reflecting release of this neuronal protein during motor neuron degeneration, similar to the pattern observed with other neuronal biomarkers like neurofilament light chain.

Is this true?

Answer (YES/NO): YES